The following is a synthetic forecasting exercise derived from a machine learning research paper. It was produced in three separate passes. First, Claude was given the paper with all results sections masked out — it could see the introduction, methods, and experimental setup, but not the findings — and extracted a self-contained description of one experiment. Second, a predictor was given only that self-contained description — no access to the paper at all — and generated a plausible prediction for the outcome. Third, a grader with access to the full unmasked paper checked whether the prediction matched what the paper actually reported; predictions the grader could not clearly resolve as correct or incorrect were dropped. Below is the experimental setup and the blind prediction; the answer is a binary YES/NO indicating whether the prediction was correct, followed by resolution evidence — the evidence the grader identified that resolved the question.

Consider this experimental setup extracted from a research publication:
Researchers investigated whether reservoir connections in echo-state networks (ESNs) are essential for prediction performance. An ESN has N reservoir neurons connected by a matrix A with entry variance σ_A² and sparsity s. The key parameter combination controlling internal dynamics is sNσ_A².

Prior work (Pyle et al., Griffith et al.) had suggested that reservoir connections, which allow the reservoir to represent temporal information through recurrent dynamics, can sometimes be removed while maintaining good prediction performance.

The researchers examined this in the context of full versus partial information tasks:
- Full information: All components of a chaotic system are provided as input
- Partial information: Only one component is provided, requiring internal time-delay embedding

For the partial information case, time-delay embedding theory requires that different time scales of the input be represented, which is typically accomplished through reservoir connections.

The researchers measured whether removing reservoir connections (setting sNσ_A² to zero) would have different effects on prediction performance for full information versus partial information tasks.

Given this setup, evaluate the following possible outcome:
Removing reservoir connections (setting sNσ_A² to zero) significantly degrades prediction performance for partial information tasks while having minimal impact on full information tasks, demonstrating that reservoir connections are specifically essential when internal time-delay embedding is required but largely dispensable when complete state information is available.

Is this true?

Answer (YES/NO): YES